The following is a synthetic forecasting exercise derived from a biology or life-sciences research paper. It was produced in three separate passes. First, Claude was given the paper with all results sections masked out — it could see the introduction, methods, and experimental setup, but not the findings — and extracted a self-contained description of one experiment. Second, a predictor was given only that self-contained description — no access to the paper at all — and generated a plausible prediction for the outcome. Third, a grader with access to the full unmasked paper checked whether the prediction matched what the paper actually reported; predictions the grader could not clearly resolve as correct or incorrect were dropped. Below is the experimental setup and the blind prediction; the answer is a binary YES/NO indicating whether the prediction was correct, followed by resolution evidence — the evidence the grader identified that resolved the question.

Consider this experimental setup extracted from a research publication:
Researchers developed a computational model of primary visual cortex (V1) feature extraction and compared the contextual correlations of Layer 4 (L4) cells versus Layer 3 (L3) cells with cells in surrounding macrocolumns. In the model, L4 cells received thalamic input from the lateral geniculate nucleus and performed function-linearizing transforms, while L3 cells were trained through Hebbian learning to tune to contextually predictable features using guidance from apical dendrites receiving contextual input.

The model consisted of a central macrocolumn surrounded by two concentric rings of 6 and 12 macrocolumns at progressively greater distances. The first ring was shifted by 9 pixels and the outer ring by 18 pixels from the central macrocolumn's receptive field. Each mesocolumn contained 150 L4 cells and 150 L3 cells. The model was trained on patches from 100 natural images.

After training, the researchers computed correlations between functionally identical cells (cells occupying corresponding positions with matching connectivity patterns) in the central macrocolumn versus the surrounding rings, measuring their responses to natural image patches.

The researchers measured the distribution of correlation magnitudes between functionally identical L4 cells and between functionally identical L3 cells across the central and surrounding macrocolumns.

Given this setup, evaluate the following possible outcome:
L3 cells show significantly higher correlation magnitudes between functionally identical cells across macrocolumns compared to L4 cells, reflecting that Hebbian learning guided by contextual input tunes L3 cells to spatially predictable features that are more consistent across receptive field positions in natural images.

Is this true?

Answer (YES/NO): YES